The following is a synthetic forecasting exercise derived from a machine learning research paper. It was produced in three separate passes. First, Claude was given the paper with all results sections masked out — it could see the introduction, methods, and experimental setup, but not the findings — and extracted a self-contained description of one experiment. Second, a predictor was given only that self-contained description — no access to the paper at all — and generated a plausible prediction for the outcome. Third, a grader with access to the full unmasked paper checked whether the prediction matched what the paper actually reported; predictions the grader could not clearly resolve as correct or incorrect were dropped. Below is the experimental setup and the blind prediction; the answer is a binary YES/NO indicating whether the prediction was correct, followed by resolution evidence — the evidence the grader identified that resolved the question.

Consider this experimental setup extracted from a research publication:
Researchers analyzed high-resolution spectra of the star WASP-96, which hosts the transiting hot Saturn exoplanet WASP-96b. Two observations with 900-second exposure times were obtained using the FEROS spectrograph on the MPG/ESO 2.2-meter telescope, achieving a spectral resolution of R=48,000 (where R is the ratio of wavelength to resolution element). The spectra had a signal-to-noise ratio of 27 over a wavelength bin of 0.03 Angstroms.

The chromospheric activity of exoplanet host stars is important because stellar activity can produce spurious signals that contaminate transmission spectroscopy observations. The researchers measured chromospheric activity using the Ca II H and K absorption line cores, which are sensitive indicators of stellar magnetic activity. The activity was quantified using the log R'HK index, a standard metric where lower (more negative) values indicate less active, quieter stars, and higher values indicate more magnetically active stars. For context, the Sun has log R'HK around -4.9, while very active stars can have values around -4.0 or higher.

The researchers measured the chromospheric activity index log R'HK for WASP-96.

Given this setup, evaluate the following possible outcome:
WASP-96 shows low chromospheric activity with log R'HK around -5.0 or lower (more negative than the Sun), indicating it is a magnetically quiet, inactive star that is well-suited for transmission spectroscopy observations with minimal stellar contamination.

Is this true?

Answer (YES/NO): YES